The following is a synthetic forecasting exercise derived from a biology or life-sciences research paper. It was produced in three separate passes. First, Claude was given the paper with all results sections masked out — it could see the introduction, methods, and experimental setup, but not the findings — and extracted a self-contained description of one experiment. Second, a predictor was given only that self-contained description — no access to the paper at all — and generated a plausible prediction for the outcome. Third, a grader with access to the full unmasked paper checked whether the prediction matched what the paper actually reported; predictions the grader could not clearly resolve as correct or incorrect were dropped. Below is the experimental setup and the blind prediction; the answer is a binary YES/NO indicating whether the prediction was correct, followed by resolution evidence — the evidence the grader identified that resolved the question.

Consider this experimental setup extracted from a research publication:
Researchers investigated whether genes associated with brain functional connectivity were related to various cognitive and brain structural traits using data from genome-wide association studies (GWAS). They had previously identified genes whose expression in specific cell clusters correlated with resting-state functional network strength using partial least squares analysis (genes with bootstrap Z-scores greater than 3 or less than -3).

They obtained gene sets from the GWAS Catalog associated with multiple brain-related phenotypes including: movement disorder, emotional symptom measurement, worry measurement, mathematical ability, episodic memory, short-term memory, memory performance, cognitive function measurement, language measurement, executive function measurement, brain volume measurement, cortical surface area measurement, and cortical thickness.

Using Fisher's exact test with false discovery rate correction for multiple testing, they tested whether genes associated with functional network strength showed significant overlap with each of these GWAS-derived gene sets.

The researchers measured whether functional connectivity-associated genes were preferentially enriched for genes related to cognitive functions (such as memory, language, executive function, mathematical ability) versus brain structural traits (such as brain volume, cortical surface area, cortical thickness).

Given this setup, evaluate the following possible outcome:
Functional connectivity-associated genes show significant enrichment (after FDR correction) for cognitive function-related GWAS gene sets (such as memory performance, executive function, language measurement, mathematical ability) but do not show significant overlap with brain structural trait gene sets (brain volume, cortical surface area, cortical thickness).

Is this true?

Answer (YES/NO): NO